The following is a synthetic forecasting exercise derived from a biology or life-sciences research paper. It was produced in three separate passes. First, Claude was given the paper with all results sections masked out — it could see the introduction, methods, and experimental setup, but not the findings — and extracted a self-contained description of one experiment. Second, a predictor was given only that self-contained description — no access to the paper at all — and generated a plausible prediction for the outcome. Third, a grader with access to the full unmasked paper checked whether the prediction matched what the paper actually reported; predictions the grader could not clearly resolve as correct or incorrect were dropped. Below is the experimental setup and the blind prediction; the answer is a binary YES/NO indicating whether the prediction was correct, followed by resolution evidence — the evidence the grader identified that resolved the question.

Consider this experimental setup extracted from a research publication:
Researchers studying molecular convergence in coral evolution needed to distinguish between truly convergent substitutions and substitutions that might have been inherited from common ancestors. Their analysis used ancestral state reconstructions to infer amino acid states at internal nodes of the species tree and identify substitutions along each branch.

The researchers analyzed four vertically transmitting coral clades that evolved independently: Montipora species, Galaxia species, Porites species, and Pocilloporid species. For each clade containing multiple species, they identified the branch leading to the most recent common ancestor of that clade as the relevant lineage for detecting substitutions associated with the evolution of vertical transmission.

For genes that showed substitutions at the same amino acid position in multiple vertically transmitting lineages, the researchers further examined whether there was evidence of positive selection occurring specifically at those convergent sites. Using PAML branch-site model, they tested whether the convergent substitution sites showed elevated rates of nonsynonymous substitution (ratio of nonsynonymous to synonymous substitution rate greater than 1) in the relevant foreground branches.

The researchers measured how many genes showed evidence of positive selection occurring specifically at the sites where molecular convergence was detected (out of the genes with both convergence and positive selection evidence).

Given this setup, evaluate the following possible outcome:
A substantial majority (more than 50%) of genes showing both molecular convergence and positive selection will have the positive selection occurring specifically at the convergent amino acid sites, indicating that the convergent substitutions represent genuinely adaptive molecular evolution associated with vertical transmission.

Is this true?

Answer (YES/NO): NO